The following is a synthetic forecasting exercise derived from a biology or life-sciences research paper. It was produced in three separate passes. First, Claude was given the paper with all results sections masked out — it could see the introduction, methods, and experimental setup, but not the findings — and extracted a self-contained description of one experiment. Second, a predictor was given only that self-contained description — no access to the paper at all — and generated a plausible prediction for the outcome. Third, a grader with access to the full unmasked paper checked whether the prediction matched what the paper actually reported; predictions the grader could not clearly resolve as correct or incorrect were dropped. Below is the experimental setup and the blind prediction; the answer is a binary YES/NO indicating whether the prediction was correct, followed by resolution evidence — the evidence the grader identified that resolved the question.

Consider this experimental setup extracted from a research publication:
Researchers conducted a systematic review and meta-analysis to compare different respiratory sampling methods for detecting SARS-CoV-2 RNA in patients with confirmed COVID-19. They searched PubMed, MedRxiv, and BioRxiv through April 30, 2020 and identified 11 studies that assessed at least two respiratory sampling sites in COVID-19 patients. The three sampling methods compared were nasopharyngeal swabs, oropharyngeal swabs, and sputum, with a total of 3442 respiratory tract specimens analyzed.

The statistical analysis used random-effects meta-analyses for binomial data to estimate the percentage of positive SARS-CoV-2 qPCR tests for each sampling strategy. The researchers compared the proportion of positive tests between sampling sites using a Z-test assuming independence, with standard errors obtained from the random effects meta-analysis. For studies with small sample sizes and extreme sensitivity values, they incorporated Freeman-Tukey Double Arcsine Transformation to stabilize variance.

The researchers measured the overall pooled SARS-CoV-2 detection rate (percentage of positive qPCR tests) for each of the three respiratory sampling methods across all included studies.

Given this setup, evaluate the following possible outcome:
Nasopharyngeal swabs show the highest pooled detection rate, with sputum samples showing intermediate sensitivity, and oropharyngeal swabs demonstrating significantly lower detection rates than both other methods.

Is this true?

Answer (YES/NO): NO